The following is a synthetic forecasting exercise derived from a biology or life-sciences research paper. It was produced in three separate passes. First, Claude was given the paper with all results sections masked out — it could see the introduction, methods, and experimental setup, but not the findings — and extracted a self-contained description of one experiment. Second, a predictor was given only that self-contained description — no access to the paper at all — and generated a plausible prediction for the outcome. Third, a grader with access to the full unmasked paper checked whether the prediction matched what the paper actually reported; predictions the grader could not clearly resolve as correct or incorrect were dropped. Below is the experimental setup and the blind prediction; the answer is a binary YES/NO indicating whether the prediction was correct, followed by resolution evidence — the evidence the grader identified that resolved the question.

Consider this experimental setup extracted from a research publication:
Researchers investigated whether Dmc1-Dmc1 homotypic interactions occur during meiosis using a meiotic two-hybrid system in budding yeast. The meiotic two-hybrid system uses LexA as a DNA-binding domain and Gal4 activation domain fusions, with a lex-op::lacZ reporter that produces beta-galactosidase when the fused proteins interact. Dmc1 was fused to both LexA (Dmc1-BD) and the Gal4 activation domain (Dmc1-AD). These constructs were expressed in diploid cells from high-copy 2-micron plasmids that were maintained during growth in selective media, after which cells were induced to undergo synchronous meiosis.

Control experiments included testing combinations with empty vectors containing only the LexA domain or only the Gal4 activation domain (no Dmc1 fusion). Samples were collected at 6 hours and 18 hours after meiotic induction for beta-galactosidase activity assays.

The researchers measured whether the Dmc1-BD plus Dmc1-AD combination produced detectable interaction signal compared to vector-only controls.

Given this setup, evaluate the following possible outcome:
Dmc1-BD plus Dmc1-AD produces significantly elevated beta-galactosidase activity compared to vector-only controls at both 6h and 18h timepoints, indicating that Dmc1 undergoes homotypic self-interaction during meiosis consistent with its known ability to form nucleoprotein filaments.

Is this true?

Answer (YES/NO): YES